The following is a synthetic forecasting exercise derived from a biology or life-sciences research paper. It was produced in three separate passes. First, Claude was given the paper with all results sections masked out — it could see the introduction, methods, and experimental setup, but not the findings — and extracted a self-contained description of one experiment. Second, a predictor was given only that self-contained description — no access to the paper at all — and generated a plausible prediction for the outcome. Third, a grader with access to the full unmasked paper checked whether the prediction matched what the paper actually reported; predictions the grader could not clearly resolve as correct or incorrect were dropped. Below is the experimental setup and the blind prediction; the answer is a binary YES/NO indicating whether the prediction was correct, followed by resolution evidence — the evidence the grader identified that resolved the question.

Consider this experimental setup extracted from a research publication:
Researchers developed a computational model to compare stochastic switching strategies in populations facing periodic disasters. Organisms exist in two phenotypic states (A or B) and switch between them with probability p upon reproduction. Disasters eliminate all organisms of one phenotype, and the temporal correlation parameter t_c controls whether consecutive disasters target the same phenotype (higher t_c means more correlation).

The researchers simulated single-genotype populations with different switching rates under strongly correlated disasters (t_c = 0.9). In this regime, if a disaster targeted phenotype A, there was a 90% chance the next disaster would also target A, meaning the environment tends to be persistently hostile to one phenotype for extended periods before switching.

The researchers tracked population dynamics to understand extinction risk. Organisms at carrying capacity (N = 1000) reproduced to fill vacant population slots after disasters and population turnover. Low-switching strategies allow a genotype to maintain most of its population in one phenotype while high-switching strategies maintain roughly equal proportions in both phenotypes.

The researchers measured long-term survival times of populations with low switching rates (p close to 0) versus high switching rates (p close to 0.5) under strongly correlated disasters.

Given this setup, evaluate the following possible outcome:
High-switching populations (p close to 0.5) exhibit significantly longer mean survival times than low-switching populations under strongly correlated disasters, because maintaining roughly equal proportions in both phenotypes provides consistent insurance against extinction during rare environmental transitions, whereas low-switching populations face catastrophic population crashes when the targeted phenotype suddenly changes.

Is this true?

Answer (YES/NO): YES